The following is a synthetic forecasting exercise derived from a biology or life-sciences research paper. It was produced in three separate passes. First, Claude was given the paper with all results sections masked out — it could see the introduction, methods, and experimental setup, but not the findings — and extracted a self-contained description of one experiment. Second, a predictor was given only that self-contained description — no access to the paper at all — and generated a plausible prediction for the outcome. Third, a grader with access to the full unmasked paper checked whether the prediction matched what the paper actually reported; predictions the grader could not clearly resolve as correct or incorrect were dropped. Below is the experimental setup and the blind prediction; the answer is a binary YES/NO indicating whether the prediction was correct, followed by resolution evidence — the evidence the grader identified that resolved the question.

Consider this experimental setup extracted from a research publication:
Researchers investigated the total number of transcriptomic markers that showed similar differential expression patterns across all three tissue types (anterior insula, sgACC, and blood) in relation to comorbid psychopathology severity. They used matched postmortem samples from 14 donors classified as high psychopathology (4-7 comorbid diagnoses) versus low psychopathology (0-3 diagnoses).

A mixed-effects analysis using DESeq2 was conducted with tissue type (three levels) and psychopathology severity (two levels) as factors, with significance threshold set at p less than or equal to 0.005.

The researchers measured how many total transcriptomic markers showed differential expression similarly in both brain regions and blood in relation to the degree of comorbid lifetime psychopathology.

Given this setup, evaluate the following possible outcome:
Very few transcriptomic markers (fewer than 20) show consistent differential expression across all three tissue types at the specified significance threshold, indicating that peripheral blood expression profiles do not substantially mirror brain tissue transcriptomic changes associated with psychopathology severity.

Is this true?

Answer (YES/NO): NO